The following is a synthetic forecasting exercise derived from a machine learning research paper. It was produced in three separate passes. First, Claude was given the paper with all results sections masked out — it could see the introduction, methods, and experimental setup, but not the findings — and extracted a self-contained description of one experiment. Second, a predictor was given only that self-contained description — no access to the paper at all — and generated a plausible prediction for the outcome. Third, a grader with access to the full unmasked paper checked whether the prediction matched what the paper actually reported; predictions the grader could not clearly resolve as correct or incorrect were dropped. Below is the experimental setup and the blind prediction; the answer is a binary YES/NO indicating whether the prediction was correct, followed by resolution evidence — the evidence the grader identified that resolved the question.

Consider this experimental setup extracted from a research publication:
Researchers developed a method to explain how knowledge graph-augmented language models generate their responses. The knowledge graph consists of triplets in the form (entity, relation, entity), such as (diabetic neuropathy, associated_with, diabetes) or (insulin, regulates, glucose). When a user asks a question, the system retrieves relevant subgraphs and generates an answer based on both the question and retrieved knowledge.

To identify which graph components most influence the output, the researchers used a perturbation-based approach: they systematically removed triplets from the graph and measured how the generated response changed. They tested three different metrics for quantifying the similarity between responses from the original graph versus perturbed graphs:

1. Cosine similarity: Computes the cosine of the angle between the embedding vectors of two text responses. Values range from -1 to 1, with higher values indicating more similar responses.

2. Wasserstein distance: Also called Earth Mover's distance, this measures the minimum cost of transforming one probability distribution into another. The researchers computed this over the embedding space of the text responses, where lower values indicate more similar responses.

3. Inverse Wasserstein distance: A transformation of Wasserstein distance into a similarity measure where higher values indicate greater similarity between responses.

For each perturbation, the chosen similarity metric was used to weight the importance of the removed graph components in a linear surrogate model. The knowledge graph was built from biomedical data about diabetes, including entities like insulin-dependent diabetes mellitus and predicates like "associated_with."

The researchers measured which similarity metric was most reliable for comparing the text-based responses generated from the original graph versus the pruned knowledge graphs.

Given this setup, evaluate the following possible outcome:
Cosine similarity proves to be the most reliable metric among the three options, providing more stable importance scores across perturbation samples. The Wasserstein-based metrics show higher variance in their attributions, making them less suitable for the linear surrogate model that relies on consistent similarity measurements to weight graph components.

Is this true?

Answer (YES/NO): NO